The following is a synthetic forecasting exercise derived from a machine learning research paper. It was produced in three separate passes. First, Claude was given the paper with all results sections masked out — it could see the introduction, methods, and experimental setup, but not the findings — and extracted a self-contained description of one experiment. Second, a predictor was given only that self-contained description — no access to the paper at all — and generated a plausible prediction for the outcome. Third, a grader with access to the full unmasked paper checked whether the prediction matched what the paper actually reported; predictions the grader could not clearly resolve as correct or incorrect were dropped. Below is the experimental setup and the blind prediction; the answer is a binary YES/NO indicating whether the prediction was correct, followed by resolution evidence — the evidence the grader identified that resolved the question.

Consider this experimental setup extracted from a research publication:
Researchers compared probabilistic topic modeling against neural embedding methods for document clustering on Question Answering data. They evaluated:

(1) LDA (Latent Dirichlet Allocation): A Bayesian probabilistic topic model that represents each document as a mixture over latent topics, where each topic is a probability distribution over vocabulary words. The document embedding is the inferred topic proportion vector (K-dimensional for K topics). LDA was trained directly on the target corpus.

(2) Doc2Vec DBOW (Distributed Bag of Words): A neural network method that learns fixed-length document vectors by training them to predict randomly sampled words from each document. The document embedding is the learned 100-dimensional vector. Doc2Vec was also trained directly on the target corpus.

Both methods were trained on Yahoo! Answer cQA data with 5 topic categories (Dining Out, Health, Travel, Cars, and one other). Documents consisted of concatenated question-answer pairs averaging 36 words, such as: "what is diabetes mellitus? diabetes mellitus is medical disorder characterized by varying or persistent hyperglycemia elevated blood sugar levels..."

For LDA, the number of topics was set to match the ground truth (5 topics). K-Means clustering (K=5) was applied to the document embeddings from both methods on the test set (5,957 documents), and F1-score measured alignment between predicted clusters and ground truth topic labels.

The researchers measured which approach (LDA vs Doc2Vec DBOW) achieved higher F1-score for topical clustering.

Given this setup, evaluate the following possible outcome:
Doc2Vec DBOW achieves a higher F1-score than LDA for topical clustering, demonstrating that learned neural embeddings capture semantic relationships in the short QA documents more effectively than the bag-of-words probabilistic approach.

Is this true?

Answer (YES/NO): NO